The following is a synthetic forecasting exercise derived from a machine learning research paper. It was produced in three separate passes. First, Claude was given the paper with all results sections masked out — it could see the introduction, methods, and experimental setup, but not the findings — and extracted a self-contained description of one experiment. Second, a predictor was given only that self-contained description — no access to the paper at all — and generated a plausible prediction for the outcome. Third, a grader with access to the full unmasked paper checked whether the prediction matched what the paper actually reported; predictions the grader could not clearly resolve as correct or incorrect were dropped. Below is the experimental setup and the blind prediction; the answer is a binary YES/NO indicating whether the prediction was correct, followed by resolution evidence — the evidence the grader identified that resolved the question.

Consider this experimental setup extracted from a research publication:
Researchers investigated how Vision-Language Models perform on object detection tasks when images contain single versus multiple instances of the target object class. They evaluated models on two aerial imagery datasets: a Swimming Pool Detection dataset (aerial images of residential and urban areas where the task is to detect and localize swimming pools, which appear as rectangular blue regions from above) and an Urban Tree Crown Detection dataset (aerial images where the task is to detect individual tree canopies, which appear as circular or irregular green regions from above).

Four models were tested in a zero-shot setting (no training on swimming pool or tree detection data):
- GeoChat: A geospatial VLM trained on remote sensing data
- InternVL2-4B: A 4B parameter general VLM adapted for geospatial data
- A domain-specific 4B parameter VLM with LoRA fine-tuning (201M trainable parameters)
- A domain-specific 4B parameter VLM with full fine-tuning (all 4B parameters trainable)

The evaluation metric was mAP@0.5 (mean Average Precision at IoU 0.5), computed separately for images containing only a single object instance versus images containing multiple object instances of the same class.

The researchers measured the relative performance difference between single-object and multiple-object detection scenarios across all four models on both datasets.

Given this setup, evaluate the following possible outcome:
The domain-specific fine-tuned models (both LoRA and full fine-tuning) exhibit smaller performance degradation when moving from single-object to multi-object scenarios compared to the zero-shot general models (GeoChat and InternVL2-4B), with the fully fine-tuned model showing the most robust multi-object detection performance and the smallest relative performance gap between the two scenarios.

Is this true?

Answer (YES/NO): NO